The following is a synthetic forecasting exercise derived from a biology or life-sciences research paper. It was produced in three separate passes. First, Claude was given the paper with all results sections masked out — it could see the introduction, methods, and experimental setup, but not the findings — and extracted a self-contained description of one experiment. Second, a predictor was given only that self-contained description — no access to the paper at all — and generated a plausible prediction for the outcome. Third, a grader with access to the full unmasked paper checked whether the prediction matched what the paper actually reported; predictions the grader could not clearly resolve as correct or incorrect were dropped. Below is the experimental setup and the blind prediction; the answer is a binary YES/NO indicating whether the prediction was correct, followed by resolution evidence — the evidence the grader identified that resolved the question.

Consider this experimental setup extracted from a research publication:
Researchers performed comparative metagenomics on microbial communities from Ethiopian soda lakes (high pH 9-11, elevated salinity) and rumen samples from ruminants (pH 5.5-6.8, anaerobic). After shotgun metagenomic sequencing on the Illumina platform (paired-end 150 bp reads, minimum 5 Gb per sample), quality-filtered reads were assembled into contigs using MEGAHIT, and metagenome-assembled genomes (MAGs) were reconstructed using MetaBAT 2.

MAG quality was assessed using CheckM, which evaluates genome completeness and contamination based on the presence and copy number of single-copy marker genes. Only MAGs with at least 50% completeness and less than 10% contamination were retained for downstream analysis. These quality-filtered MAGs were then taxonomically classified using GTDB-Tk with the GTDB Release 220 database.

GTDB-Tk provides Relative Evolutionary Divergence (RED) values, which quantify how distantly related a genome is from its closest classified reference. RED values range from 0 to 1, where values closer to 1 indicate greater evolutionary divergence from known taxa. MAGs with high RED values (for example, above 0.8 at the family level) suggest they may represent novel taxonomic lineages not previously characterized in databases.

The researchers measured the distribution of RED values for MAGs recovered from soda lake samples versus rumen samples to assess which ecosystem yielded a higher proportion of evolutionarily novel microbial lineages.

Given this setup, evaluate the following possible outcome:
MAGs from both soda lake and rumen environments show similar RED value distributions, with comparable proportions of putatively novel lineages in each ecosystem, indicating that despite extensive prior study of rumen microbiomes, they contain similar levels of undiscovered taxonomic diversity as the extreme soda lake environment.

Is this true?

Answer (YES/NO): NO